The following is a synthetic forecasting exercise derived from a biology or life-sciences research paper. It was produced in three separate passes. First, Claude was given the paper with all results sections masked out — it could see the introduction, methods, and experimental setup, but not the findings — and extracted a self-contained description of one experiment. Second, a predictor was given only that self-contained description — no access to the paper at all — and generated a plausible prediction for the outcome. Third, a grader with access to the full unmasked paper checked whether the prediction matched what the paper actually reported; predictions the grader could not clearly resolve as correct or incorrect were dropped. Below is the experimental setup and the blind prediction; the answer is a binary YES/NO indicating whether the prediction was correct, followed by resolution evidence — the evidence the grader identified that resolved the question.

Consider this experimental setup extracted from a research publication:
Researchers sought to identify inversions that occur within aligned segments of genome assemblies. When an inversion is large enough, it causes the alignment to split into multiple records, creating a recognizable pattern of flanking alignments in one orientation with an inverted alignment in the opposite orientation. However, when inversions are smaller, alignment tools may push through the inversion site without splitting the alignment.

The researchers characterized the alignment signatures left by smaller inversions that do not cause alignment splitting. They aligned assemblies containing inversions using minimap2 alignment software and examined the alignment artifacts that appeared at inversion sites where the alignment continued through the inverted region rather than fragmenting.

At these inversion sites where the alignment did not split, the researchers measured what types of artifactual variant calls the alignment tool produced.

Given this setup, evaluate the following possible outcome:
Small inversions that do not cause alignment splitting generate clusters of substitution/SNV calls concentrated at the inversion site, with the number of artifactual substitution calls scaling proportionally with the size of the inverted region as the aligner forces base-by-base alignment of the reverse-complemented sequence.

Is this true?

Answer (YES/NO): NO